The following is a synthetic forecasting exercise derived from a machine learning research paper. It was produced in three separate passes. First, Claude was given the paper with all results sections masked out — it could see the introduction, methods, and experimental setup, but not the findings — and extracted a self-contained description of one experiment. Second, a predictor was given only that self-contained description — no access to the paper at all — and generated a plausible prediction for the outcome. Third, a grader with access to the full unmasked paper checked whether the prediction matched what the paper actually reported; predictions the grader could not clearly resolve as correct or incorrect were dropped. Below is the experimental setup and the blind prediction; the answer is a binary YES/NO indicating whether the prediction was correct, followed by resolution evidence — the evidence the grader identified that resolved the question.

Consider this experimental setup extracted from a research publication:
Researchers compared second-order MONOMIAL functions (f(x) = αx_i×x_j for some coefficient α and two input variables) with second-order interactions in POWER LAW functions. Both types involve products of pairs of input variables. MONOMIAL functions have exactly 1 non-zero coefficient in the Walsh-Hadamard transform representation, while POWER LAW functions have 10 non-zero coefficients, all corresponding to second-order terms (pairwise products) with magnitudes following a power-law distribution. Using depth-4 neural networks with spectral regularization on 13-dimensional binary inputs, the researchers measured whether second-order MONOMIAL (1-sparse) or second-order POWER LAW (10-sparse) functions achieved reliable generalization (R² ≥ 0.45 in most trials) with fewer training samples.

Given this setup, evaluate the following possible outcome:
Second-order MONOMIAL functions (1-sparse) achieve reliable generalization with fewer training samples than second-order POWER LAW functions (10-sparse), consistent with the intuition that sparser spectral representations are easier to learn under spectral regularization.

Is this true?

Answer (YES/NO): YES